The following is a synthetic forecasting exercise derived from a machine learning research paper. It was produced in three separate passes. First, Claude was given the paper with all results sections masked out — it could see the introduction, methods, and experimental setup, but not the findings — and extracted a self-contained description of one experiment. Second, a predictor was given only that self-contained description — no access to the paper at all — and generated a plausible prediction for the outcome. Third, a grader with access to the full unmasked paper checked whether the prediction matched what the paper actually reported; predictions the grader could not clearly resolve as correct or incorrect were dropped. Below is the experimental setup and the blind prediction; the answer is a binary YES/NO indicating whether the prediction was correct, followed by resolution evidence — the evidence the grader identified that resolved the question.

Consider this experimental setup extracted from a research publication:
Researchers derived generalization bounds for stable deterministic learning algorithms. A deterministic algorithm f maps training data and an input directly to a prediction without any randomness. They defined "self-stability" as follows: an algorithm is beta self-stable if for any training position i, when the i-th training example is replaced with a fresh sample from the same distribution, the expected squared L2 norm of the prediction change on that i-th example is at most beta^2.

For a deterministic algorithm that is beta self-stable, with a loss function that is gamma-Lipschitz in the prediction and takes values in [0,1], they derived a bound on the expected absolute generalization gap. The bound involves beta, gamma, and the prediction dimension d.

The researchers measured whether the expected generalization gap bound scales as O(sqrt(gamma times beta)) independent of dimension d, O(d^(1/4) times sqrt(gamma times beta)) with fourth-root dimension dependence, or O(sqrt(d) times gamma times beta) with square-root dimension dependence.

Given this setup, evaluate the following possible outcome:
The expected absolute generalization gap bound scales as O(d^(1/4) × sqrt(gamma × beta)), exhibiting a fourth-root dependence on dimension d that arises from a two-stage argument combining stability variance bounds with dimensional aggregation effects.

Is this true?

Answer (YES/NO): YES